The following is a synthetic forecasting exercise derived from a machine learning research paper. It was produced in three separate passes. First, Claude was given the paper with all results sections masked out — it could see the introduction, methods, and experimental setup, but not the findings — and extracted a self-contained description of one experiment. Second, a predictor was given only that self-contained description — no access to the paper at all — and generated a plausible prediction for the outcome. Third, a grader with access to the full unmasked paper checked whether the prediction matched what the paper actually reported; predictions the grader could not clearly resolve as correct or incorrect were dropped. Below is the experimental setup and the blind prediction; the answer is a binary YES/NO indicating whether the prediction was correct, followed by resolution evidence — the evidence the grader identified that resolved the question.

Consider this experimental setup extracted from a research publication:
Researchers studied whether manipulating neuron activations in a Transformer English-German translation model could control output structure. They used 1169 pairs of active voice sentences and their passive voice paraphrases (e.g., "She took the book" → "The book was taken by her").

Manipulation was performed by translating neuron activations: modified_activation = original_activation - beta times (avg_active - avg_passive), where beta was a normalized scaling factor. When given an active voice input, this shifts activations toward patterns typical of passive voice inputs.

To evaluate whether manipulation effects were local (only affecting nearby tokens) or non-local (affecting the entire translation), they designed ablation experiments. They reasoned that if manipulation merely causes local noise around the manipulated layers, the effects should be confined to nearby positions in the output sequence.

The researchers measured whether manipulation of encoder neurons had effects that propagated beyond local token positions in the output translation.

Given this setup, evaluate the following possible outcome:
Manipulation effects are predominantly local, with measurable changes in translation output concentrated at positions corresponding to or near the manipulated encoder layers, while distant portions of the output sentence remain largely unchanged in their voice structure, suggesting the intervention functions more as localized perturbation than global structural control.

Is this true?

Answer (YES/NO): NO